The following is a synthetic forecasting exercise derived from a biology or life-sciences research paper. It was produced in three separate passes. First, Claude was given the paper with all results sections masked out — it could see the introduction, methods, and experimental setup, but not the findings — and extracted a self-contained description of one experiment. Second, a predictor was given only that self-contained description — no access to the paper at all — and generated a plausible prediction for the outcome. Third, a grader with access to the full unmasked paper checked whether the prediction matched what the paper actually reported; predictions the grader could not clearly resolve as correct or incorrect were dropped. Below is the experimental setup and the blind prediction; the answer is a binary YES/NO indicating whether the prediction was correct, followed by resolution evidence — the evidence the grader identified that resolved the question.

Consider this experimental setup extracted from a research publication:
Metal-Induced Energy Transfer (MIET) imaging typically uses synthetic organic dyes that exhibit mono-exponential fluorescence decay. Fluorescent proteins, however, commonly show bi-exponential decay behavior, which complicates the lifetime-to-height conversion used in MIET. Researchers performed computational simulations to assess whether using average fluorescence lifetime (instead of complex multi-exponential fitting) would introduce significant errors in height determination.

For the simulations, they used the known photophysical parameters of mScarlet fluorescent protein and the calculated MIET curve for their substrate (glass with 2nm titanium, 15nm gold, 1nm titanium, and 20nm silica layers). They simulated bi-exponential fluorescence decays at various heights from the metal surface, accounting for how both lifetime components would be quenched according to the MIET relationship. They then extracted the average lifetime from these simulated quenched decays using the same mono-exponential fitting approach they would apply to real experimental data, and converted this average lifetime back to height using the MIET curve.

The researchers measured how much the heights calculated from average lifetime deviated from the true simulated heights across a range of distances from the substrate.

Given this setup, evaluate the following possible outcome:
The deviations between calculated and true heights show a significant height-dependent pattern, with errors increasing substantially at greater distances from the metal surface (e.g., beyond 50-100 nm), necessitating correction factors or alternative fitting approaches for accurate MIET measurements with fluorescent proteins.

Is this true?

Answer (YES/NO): NO